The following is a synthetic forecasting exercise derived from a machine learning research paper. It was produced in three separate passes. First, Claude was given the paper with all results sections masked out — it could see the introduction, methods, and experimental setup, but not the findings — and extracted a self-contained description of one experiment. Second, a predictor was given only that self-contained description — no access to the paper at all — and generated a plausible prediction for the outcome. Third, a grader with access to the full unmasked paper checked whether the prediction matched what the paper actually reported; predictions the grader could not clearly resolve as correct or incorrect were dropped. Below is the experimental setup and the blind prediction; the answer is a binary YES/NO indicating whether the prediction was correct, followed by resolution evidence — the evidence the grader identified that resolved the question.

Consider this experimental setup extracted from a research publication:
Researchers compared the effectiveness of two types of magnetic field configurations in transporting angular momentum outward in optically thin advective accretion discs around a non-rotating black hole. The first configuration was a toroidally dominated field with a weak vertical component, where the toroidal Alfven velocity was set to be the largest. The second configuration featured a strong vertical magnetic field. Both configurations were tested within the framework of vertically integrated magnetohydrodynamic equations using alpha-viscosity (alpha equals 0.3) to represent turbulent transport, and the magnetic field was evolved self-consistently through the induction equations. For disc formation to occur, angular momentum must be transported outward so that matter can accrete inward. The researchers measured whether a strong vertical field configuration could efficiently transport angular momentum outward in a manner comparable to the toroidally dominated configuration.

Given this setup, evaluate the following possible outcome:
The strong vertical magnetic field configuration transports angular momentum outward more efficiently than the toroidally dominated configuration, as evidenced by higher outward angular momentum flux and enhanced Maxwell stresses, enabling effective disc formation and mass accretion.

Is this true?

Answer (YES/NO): YES